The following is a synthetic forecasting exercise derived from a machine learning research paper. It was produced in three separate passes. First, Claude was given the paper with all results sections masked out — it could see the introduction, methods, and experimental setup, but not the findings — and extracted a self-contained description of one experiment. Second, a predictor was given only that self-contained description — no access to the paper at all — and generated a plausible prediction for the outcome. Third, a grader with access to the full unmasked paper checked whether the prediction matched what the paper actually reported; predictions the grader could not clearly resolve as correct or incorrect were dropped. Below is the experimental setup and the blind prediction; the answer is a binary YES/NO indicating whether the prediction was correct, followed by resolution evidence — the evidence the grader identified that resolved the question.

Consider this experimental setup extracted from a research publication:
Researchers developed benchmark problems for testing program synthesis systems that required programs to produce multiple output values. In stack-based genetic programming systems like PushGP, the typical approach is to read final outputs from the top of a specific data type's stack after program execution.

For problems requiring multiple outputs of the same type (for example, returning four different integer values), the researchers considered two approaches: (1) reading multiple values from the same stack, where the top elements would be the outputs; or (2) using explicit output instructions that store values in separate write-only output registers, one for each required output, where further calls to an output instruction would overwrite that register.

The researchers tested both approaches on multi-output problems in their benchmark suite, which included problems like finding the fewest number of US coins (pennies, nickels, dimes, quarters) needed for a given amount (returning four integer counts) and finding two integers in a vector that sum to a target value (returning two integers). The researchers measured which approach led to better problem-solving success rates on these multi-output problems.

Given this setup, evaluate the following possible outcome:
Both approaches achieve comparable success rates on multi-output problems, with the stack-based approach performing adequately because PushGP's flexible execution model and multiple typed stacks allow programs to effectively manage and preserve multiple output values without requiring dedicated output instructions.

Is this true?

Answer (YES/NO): NO